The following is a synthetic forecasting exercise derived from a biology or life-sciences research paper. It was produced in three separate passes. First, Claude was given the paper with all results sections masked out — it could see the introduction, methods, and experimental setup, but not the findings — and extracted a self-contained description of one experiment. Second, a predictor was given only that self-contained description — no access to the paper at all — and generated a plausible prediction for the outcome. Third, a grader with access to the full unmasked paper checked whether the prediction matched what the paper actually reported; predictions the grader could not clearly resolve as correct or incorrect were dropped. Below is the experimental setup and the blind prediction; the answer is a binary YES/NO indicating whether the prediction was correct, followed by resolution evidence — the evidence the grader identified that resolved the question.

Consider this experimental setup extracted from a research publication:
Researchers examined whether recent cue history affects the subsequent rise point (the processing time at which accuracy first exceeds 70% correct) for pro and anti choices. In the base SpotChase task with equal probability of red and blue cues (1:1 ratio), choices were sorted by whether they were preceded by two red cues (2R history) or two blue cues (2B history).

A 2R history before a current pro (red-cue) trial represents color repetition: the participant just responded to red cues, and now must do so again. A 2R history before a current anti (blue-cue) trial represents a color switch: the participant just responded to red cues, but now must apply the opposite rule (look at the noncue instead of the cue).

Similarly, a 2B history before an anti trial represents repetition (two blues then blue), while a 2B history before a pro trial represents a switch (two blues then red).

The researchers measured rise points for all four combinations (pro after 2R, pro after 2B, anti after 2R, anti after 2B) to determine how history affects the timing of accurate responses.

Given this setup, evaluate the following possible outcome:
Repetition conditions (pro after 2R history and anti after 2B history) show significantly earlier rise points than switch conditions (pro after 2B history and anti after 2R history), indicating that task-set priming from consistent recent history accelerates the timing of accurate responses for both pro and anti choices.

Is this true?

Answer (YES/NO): NO